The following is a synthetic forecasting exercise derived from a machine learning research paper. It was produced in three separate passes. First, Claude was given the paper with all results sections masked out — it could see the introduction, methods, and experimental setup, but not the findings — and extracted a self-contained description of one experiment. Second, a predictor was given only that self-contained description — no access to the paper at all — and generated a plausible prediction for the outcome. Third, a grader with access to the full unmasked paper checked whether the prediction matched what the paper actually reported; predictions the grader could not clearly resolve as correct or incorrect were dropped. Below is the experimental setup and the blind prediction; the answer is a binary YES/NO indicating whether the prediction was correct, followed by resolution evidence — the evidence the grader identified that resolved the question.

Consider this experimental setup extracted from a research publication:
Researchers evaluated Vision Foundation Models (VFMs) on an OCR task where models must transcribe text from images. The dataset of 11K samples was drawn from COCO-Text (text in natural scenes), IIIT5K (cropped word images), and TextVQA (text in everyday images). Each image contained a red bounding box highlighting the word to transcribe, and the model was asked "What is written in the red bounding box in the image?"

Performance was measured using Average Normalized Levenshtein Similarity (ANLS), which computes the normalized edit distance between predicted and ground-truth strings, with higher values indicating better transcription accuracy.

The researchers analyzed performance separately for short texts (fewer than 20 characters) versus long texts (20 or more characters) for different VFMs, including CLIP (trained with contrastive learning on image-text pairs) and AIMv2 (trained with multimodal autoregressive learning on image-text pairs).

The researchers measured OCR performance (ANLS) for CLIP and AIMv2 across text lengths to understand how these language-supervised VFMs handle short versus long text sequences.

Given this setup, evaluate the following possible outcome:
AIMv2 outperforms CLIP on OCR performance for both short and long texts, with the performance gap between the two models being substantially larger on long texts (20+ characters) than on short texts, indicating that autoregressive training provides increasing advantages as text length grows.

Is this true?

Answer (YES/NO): NO